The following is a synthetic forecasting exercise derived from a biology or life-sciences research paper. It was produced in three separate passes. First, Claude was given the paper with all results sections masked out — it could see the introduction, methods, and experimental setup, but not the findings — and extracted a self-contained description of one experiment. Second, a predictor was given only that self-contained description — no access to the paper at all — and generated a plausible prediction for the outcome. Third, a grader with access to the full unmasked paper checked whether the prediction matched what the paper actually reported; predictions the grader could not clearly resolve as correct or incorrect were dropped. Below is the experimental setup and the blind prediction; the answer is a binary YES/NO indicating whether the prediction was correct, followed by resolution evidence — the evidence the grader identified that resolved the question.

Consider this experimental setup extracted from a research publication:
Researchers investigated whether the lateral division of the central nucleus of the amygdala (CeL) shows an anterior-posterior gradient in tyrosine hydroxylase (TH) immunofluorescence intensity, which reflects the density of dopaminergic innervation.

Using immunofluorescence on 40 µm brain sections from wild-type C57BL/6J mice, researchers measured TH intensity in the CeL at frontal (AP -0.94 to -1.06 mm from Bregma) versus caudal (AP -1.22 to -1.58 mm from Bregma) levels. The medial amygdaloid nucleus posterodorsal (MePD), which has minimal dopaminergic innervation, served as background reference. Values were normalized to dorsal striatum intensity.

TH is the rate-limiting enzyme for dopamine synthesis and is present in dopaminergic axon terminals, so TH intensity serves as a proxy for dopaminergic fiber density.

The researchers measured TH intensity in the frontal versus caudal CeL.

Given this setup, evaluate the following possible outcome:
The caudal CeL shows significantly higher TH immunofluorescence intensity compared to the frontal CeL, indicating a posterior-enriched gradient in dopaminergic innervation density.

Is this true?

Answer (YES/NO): NO